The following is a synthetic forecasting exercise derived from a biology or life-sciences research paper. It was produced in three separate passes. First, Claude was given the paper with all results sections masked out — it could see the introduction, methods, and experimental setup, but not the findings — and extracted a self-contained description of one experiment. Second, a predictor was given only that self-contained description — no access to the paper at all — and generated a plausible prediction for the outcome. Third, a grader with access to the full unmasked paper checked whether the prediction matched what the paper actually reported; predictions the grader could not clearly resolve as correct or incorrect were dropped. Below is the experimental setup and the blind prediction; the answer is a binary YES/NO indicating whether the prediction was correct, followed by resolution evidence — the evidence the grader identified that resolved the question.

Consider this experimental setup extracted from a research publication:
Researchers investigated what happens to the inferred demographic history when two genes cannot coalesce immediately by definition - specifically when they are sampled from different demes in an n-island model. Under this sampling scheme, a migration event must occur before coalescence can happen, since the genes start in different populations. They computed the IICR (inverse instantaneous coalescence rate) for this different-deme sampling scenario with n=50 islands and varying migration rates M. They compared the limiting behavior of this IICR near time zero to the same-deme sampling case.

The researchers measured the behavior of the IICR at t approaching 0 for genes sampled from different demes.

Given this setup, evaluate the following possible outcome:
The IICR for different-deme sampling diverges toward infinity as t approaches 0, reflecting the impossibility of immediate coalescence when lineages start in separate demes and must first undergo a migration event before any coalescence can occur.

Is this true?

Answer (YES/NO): YES